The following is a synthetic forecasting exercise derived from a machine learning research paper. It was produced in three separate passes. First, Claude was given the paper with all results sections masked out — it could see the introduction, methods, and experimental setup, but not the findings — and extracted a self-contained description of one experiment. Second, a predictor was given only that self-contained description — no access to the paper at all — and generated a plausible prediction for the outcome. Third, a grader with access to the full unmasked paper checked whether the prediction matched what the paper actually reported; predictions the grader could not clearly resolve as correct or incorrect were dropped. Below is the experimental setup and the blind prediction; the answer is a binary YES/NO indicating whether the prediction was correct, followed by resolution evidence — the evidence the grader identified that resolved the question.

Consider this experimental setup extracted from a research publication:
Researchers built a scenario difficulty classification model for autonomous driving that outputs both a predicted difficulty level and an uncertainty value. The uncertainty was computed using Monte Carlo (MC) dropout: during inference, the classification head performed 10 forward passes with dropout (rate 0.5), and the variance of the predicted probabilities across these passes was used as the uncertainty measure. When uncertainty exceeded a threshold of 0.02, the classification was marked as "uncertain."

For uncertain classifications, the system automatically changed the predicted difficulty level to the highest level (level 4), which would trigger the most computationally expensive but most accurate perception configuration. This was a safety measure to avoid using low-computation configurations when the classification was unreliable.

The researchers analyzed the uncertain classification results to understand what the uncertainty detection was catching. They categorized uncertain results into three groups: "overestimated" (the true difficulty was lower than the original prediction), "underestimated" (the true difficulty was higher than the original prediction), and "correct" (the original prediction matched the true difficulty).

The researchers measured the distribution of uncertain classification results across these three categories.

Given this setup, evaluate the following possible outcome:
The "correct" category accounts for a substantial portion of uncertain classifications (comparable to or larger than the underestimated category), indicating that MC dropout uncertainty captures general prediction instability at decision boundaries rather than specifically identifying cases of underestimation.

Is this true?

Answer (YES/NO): NO